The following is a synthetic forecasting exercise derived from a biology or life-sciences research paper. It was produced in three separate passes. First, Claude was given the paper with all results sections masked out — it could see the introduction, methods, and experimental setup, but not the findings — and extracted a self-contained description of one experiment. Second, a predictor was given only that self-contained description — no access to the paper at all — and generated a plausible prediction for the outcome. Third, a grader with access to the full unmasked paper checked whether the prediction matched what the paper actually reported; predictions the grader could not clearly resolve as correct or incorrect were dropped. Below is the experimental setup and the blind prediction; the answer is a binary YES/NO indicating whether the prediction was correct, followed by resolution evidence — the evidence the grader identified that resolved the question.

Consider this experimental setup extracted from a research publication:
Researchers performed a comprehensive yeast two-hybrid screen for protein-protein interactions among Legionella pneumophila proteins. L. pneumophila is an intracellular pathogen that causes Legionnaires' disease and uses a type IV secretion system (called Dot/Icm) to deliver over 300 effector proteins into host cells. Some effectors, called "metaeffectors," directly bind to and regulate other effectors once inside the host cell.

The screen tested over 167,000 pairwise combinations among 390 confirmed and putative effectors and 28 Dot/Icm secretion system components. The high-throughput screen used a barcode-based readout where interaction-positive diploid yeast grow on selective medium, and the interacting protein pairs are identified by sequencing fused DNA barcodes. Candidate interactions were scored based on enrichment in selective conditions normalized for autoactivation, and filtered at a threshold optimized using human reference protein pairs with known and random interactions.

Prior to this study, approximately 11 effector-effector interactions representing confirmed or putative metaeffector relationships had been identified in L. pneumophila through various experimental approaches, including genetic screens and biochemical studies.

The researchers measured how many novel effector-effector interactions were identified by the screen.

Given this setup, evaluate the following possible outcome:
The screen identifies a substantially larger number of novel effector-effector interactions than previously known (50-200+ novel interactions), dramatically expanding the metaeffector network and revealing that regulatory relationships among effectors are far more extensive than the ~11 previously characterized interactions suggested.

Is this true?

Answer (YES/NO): NO